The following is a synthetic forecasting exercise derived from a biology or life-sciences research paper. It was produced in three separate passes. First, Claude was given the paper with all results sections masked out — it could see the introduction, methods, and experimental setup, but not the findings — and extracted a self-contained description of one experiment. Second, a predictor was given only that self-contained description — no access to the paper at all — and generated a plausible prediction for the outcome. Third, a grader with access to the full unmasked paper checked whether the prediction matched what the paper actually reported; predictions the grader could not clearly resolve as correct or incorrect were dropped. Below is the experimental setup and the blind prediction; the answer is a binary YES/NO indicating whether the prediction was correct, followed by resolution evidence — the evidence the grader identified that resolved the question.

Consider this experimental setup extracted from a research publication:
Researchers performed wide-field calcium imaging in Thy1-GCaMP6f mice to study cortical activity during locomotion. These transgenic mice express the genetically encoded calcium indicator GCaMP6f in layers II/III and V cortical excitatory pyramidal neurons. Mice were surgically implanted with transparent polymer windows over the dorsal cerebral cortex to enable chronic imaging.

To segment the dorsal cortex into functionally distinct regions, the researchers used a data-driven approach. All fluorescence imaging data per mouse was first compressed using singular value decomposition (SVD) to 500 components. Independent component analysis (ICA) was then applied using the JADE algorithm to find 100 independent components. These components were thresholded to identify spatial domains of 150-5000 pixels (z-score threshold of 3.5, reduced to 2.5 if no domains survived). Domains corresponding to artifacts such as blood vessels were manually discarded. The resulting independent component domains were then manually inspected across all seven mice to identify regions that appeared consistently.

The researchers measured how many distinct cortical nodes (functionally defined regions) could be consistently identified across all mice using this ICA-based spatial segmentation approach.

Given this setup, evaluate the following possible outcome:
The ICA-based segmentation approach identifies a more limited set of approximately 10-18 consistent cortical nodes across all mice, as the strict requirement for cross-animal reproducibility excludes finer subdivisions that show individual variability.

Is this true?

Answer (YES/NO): NO